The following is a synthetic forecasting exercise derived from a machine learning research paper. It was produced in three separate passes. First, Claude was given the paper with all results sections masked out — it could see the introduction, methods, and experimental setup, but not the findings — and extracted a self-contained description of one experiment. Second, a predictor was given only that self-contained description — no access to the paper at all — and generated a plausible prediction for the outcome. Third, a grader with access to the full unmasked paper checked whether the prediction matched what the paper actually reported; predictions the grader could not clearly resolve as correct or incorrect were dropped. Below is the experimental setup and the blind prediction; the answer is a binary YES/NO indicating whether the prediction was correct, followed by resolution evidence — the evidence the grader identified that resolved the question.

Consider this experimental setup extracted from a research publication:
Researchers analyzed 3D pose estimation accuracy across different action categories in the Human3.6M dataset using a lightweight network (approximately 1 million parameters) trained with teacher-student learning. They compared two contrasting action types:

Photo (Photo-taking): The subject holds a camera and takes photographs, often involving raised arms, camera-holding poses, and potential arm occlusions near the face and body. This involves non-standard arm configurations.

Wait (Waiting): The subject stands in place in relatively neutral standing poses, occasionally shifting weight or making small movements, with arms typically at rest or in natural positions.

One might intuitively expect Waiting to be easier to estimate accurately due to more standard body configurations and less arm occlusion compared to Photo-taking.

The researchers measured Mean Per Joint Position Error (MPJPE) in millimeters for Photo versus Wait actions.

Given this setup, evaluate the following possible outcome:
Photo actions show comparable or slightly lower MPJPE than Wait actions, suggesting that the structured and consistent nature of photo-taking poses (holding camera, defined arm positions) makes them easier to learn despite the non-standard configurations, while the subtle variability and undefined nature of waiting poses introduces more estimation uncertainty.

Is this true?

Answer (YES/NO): YES